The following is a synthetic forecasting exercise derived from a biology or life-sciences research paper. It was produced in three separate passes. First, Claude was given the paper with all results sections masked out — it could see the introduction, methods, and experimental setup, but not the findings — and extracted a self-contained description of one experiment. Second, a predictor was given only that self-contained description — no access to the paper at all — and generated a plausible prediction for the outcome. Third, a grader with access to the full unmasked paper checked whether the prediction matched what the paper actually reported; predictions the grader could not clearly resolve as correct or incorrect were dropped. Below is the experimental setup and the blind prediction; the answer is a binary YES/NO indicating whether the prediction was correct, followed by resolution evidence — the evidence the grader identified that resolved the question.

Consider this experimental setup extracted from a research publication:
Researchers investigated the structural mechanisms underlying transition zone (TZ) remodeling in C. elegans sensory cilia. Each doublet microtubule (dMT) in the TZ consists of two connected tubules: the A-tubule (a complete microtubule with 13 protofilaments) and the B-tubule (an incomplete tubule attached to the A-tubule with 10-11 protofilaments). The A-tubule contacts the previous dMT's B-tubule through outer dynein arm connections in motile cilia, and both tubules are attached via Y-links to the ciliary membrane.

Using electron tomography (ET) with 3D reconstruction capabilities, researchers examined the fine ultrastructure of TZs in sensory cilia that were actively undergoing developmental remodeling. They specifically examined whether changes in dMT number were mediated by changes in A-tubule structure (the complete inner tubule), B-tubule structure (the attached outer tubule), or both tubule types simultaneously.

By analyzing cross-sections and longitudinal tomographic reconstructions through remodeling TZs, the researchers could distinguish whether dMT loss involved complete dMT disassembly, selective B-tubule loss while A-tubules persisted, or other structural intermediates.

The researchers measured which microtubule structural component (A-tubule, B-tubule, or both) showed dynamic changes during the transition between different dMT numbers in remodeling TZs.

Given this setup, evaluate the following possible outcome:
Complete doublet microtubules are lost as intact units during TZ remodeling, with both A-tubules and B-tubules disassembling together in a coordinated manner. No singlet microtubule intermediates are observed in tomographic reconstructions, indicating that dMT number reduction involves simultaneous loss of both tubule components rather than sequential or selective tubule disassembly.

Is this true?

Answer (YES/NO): NO